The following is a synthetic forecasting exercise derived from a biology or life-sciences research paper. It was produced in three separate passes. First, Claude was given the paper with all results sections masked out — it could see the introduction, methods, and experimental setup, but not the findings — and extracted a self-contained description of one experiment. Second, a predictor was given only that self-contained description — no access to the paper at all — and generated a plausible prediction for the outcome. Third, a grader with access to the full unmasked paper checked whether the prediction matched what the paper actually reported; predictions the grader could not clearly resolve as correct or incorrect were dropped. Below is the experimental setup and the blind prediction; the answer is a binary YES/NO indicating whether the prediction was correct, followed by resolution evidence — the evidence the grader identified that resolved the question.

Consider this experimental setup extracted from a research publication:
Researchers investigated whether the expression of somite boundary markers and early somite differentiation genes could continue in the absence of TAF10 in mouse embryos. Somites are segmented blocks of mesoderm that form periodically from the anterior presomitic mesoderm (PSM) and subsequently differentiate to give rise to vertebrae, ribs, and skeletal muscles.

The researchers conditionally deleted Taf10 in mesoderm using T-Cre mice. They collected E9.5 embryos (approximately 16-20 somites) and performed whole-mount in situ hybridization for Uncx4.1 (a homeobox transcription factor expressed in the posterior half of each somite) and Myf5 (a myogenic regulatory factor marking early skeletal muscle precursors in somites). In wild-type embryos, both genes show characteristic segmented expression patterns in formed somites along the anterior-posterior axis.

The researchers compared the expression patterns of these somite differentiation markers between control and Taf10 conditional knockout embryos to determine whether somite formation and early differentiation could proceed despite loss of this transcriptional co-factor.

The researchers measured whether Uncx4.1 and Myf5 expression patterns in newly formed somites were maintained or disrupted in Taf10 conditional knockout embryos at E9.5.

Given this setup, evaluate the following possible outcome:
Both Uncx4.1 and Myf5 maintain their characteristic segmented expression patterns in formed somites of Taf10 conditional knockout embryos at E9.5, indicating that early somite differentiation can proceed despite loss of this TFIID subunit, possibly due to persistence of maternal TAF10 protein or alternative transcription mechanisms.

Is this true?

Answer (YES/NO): NO